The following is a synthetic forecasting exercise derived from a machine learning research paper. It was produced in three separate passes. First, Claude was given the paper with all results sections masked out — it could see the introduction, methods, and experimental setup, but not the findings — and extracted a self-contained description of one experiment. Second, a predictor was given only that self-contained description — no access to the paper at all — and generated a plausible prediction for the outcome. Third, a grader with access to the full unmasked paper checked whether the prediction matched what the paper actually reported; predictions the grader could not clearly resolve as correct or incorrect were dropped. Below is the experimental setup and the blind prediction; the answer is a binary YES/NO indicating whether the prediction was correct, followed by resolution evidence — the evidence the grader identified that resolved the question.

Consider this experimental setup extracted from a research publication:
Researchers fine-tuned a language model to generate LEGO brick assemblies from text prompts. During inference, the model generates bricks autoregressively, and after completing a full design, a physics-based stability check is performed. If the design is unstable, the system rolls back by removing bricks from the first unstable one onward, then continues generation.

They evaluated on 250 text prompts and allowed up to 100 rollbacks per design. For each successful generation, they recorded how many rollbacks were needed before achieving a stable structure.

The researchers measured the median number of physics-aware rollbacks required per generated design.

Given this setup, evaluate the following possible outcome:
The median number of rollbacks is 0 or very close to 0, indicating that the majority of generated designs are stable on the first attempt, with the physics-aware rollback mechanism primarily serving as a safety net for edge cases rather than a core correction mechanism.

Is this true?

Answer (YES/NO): NO